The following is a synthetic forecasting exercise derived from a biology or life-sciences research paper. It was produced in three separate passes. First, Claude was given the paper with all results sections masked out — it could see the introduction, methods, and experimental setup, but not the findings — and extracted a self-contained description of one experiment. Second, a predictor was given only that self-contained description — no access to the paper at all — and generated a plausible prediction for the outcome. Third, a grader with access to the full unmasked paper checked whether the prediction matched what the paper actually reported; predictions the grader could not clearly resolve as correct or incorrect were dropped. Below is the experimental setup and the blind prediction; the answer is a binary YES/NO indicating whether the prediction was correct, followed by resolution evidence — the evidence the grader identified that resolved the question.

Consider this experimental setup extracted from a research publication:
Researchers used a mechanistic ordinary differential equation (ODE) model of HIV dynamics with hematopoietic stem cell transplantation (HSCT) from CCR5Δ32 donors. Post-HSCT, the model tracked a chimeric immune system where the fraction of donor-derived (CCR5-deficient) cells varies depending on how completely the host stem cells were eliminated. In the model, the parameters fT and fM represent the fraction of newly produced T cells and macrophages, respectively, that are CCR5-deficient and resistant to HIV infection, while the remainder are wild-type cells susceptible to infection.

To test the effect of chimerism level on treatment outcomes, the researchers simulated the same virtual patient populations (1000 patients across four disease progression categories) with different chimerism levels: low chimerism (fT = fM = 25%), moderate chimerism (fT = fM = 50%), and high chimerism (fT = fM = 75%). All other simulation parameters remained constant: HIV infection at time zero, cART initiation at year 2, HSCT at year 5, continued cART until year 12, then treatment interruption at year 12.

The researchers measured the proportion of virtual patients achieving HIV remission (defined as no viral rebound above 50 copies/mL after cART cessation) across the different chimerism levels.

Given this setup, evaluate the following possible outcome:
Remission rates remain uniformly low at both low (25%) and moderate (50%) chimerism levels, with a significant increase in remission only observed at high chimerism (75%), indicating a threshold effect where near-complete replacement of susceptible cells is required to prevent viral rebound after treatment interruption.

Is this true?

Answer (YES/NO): NO